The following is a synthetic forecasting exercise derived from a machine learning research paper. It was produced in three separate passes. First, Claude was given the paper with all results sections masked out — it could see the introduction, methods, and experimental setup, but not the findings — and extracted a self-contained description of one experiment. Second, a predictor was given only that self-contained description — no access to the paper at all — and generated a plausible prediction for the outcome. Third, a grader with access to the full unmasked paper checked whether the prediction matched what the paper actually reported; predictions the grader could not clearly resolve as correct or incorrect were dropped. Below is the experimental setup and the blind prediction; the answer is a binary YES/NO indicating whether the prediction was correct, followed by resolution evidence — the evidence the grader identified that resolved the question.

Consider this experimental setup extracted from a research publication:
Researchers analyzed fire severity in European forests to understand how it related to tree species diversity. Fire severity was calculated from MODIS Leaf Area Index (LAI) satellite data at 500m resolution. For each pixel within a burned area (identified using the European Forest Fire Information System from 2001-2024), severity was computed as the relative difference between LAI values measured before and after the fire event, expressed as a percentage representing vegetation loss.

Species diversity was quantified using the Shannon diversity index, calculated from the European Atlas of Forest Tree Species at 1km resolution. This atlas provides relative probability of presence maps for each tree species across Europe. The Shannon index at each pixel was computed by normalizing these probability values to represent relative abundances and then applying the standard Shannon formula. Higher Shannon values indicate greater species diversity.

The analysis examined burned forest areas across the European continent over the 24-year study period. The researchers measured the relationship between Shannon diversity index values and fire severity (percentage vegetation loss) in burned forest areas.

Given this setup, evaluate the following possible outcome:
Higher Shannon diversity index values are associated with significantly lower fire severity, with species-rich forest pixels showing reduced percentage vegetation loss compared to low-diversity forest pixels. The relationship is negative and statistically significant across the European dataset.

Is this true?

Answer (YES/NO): YES